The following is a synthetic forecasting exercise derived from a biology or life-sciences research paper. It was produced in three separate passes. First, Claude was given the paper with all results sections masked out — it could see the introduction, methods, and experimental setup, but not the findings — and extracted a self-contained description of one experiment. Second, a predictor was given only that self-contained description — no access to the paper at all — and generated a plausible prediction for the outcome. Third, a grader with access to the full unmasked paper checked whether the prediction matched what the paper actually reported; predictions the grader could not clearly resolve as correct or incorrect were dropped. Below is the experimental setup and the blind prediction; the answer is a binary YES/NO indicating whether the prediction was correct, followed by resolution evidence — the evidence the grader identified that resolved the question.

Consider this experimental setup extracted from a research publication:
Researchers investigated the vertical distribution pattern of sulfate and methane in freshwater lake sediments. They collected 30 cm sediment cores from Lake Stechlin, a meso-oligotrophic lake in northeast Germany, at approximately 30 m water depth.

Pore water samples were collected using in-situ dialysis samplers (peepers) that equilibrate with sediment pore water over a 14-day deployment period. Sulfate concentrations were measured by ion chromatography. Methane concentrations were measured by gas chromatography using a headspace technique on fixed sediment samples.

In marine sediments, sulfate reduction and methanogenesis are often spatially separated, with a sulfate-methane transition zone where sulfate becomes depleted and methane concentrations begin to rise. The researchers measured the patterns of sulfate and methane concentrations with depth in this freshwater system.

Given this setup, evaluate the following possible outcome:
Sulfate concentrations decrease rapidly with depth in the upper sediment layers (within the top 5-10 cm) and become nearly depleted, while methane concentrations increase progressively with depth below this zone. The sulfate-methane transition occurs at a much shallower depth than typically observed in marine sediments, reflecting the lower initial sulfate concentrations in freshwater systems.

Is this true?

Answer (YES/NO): NO